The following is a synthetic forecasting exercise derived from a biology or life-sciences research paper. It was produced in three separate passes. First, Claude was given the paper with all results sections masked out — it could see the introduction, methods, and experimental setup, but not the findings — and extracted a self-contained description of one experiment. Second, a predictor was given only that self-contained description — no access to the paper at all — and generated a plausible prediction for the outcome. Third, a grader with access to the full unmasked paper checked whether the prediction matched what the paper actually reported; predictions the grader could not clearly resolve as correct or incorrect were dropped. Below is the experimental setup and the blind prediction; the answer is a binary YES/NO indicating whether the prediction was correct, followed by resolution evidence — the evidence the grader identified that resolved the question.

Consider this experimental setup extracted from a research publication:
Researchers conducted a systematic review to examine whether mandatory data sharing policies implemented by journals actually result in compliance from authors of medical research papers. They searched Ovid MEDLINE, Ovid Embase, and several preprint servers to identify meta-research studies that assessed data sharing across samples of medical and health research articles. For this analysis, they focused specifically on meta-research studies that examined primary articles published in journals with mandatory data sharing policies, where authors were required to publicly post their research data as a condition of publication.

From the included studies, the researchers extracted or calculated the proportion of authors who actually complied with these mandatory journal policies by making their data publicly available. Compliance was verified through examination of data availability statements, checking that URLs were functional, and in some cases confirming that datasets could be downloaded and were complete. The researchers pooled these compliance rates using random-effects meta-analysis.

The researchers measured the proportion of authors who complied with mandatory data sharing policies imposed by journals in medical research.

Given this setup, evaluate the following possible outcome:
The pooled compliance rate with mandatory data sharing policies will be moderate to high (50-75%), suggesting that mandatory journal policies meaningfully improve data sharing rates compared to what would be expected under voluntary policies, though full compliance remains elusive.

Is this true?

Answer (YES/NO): NO